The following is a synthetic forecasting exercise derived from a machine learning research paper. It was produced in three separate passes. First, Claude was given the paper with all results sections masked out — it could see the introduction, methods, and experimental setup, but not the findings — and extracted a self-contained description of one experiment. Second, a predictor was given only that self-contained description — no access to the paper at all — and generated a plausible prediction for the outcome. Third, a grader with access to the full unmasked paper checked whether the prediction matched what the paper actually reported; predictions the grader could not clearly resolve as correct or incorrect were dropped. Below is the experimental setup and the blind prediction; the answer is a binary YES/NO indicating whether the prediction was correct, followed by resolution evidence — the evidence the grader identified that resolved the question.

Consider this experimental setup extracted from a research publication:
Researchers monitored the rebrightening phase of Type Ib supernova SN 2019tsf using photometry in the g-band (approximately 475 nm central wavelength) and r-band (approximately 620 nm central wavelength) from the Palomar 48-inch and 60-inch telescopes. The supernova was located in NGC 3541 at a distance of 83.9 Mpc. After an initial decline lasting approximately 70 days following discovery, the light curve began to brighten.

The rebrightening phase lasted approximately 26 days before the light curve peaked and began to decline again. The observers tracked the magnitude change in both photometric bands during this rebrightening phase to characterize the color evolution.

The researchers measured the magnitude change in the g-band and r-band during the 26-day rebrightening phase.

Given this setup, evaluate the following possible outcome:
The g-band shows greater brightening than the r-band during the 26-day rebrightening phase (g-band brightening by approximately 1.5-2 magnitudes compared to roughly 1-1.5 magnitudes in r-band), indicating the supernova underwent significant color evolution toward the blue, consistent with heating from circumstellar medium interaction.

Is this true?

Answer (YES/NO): NO